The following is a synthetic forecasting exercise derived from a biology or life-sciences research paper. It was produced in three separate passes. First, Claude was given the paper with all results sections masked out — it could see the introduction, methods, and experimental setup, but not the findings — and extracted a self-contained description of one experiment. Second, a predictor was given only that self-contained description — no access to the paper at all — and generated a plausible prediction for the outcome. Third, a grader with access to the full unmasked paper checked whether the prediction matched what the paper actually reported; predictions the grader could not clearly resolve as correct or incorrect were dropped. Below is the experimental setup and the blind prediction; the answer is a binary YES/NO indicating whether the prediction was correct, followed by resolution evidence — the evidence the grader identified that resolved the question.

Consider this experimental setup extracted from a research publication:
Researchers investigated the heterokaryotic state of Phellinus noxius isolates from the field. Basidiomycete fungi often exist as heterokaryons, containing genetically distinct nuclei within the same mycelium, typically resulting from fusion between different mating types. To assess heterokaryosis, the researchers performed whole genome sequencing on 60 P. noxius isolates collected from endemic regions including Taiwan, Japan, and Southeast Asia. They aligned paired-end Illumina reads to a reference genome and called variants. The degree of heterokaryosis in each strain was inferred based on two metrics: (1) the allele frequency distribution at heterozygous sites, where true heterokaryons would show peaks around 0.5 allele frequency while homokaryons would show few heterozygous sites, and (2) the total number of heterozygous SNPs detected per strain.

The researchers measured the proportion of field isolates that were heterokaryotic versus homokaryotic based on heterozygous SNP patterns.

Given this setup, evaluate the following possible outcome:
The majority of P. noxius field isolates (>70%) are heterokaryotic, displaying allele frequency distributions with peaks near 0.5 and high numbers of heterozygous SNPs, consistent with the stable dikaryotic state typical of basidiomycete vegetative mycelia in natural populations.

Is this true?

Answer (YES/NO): NO